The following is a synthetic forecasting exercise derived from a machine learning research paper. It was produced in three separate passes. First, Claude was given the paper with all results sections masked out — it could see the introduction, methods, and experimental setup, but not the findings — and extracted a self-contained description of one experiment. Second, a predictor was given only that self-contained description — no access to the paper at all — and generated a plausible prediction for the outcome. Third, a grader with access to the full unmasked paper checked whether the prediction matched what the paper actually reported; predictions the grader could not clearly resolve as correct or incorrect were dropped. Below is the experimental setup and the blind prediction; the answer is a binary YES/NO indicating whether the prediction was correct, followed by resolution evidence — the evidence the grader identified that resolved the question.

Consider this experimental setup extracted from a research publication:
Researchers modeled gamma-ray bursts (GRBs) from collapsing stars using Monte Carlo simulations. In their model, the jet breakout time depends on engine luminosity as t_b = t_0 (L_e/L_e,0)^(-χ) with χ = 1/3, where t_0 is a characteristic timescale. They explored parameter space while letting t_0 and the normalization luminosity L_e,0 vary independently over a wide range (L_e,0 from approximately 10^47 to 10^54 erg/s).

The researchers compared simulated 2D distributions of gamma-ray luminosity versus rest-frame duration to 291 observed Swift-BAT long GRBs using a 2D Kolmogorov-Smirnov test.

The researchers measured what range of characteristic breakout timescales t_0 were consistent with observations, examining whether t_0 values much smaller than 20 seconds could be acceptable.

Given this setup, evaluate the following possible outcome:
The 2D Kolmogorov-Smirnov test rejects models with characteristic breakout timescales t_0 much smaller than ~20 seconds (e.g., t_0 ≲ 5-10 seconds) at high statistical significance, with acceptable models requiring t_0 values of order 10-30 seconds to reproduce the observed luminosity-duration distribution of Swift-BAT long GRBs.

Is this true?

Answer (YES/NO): NO